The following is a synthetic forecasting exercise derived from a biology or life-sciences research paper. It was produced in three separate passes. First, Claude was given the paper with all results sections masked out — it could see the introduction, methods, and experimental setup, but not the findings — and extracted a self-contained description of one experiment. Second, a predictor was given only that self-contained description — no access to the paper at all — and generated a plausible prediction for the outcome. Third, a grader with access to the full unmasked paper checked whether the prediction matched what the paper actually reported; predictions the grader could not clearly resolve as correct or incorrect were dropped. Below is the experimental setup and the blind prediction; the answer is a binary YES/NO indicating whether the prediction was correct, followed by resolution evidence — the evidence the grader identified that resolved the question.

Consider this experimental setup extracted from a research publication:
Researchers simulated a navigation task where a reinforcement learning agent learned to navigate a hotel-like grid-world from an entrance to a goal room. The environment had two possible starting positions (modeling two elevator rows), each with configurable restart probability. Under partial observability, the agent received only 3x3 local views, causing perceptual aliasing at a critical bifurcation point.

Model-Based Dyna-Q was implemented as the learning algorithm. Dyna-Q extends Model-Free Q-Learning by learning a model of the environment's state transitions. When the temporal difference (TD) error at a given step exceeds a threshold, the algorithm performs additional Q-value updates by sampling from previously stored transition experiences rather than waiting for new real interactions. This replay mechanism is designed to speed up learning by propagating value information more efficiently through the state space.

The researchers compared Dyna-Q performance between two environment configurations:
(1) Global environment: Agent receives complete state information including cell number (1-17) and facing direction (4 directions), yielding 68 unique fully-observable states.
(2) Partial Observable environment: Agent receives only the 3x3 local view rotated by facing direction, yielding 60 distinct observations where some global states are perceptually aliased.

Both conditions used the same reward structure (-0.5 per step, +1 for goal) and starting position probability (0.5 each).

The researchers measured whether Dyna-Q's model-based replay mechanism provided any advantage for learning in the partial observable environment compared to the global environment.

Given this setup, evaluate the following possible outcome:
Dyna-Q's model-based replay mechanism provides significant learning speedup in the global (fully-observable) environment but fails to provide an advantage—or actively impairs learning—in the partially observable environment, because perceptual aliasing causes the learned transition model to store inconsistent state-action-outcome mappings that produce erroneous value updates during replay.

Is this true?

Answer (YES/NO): YES